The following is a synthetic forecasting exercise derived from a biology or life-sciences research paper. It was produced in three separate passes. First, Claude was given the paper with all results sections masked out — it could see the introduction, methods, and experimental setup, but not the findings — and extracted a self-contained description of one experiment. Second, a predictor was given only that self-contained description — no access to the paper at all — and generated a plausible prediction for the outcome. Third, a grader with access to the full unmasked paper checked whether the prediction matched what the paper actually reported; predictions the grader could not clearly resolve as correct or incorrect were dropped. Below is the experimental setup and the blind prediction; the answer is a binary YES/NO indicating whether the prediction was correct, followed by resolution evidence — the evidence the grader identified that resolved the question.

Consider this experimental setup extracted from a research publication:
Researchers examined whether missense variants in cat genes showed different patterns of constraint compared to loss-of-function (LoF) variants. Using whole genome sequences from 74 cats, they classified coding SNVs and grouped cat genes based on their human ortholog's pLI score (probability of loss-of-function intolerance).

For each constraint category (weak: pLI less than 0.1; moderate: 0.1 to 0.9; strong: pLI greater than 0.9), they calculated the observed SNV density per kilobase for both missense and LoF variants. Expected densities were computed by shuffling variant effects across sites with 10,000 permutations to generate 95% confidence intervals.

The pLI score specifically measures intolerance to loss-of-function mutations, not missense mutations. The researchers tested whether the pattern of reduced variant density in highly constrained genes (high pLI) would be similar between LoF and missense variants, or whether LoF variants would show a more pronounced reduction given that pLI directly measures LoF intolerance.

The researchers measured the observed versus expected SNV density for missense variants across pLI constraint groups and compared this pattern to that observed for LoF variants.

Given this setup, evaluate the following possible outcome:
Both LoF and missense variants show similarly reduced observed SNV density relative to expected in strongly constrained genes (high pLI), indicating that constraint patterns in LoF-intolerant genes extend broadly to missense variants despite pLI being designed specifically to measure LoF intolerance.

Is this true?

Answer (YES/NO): NO